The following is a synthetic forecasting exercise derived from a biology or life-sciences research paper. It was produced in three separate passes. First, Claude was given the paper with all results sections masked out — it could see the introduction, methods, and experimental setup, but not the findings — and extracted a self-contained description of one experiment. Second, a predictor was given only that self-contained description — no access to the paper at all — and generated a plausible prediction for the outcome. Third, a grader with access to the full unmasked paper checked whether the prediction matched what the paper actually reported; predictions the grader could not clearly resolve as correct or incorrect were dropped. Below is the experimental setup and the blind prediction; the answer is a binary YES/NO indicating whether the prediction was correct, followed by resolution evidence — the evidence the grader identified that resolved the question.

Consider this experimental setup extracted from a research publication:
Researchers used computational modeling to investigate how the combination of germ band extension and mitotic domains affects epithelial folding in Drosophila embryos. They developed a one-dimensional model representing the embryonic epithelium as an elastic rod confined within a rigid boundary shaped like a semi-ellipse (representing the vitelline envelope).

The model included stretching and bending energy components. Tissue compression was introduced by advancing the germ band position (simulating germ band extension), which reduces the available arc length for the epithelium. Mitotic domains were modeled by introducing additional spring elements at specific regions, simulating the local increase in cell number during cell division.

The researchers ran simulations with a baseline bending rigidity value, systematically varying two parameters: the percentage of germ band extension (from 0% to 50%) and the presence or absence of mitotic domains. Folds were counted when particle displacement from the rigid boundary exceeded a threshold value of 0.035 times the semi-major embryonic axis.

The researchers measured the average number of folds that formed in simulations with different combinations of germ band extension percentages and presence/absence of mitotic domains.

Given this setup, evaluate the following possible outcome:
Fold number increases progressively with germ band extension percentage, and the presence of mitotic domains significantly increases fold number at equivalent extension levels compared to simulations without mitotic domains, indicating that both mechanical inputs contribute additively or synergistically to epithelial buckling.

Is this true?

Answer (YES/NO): YES